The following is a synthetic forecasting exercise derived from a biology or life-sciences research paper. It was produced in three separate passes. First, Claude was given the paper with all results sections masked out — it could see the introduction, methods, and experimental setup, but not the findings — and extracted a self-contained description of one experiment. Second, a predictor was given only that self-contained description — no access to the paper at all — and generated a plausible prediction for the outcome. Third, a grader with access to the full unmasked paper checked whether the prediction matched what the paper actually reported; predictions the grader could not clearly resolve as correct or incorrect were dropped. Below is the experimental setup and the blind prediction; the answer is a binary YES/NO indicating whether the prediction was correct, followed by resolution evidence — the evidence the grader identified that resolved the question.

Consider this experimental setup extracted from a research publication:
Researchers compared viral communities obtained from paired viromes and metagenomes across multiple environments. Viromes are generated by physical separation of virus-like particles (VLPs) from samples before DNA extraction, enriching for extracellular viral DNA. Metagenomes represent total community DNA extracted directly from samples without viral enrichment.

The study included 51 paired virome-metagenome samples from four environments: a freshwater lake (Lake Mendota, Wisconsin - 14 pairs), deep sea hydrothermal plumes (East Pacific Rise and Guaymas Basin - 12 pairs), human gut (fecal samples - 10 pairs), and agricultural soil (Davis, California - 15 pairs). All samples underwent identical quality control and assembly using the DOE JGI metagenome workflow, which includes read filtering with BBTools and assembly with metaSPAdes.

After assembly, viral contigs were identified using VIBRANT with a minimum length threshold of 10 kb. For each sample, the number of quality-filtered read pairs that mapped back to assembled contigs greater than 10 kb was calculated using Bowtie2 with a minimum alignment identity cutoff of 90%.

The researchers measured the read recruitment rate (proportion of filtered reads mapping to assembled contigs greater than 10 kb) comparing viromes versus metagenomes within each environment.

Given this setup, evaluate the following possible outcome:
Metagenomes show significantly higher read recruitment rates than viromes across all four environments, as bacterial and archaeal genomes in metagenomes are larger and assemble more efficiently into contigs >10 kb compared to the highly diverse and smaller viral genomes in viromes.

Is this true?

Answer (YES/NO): NO